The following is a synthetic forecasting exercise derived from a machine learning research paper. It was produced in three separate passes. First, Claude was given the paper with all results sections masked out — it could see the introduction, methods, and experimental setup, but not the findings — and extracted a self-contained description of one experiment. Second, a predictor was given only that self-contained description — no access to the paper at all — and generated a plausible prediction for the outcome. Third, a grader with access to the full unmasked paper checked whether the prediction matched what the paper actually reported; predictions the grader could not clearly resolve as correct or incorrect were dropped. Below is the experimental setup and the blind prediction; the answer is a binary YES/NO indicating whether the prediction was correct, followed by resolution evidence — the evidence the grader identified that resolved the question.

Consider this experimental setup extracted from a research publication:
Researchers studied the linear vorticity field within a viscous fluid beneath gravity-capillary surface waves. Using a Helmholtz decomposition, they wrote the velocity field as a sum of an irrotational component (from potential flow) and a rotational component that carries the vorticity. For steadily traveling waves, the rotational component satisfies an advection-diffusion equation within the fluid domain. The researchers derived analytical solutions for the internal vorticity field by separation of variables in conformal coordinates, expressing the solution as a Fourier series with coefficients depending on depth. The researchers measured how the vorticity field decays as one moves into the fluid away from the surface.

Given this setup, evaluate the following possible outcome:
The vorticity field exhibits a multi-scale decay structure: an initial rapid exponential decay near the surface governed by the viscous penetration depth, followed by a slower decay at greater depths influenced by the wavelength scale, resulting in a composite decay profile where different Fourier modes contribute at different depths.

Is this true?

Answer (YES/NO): NO